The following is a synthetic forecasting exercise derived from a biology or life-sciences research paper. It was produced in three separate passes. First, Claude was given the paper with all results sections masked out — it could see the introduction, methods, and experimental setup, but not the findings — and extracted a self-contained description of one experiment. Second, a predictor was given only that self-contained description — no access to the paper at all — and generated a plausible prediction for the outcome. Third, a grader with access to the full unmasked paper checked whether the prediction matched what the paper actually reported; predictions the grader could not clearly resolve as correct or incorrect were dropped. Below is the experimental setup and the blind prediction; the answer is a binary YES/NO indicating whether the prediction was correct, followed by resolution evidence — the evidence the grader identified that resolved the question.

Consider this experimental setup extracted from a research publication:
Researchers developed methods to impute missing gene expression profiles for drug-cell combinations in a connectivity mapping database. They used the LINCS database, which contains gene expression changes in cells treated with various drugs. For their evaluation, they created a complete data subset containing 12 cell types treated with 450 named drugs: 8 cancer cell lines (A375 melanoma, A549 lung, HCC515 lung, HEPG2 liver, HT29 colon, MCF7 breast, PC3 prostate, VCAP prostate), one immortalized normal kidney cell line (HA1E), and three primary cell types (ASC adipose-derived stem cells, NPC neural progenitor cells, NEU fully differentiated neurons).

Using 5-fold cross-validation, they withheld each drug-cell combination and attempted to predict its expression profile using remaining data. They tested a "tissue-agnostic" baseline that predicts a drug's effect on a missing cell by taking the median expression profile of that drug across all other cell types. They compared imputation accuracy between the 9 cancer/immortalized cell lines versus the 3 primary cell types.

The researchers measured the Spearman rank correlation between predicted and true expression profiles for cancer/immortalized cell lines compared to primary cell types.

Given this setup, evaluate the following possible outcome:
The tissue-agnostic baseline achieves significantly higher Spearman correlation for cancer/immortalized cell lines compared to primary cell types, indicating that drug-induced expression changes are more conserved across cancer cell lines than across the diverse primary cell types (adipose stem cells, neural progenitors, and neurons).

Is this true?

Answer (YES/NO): YES